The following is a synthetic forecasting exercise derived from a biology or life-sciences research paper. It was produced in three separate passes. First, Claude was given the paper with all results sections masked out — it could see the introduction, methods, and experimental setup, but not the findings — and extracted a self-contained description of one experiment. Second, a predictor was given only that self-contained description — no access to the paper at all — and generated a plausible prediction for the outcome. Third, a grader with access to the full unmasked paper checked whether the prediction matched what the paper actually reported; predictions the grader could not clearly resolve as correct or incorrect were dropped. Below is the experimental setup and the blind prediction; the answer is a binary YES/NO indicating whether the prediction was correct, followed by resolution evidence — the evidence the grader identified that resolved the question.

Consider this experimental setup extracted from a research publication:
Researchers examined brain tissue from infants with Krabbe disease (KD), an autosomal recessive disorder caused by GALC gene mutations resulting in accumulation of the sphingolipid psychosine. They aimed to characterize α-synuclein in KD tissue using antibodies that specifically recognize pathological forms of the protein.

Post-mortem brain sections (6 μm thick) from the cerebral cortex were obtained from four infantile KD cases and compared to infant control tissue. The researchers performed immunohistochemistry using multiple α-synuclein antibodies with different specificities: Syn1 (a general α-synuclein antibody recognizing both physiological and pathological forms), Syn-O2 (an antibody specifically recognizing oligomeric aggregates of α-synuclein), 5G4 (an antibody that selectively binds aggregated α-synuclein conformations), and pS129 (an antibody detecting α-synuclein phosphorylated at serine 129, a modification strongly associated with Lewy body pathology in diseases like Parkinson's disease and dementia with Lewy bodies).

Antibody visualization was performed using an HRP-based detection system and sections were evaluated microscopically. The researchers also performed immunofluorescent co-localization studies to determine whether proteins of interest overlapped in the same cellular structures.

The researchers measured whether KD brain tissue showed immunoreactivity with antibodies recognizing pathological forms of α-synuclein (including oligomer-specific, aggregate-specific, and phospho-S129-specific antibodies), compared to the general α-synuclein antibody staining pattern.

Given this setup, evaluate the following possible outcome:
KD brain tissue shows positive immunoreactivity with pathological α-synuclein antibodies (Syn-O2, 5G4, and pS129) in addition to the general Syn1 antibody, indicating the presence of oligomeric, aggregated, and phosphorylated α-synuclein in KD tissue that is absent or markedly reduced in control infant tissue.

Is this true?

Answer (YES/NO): NO